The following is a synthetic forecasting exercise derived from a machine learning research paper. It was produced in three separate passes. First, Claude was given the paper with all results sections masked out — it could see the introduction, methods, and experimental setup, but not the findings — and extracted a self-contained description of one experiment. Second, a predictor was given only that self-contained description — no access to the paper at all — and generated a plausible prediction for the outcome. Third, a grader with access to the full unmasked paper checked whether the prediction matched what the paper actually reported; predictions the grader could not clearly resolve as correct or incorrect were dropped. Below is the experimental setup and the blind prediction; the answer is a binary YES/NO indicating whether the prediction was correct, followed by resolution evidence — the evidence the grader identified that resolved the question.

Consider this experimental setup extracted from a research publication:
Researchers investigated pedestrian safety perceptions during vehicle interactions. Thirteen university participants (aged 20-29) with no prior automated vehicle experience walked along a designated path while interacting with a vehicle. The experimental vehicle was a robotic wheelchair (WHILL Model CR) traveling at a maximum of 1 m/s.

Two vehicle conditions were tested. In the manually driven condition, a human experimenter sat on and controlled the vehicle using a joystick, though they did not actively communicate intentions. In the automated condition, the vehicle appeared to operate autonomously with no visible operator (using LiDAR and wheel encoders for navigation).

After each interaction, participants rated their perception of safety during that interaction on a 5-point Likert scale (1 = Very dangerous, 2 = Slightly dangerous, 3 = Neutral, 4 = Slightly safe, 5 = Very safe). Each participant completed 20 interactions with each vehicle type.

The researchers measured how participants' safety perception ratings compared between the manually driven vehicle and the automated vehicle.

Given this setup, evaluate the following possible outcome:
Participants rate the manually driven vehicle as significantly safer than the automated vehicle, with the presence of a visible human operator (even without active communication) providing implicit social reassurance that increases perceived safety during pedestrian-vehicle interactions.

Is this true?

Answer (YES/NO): YES